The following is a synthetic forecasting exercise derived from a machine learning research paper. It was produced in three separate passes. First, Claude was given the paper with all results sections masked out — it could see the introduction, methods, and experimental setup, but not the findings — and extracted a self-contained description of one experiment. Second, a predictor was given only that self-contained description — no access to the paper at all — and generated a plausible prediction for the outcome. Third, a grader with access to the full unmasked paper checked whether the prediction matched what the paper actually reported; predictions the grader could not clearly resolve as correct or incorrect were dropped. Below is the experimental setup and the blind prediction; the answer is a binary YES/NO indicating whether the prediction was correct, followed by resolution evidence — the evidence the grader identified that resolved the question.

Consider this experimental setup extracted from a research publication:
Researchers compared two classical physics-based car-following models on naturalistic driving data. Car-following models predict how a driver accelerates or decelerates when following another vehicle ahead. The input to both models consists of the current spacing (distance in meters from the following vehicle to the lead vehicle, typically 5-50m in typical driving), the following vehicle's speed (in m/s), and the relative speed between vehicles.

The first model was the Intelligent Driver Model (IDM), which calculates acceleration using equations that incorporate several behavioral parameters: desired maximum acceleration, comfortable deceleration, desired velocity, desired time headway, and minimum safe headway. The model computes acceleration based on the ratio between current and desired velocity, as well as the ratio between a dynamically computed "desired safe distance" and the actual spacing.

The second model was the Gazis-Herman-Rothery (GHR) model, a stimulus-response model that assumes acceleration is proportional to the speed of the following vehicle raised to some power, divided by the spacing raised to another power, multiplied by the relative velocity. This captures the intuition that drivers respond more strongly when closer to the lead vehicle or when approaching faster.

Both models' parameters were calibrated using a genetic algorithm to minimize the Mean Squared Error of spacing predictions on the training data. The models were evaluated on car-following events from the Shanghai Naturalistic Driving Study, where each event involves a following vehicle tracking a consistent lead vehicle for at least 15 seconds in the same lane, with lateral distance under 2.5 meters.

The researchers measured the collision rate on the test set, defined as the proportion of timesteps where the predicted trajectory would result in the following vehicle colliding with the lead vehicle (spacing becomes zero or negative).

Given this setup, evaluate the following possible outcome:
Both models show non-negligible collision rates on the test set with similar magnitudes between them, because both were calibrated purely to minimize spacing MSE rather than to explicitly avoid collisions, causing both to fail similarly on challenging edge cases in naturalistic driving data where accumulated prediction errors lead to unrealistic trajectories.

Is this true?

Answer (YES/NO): NO